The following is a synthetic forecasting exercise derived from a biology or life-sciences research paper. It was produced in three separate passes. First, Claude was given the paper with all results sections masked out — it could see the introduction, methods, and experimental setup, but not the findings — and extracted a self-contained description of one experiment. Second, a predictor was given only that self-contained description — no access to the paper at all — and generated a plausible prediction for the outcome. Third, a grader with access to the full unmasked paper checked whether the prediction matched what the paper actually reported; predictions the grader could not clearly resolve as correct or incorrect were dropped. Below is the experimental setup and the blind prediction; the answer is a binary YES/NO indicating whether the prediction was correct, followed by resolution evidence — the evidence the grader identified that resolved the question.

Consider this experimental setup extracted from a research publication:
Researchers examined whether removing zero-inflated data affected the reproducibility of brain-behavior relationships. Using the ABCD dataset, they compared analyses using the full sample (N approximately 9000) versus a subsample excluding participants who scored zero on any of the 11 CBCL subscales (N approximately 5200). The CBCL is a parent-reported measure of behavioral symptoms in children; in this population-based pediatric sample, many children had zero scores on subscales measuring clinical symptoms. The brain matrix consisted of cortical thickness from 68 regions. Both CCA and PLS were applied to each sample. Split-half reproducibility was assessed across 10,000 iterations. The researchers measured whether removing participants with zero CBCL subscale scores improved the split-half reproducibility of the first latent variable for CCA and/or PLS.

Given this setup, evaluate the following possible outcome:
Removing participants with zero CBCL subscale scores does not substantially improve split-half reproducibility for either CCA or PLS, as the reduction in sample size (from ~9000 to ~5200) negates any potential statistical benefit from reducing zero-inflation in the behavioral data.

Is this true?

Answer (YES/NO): YES